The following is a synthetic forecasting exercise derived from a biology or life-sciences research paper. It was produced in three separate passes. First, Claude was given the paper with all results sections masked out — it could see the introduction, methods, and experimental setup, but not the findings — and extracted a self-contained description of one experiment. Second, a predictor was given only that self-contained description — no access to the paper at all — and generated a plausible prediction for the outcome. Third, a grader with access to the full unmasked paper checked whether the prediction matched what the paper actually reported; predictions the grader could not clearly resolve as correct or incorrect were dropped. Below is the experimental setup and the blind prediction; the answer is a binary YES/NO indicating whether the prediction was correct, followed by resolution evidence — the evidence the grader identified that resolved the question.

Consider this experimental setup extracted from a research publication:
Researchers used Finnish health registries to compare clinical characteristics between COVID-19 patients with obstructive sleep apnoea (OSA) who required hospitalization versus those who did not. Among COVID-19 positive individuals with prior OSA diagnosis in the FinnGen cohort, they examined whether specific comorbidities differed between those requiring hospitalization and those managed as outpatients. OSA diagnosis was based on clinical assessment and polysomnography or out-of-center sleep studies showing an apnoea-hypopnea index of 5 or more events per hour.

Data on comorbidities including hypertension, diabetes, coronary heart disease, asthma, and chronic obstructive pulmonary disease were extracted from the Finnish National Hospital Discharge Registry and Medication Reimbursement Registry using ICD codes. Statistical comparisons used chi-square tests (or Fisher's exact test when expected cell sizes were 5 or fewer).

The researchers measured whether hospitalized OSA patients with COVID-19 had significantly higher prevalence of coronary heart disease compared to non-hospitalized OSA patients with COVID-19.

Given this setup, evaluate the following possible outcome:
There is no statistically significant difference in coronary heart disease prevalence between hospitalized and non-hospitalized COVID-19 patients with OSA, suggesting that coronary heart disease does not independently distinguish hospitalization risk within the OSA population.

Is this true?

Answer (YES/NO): YES